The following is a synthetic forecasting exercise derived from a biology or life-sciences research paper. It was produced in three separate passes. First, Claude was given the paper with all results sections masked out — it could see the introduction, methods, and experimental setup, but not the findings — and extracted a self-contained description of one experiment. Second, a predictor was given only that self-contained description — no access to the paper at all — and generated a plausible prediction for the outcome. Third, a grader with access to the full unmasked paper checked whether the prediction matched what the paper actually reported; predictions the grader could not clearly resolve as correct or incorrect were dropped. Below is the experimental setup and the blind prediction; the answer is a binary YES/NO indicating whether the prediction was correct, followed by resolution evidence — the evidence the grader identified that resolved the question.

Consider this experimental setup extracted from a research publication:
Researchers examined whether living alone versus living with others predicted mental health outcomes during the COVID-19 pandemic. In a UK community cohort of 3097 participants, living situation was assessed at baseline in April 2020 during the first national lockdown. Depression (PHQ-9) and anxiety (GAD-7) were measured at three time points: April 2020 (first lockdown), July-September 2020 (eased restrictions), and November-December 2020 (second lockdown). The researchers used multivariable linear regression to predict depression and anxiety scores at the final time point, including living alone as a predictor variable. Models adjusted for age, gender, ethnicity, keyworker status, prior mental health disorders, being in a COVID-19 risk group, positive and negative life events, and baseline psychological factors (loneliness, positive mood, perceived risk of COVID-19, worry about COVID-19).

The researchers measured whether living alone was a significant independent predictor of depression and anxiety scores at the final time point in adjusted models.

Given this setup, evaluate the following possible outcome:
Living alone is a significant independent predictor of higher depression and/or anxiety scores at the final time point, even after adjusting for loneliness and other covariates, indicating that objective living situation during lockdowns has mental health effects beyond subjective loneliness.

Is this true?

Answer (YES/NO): NO